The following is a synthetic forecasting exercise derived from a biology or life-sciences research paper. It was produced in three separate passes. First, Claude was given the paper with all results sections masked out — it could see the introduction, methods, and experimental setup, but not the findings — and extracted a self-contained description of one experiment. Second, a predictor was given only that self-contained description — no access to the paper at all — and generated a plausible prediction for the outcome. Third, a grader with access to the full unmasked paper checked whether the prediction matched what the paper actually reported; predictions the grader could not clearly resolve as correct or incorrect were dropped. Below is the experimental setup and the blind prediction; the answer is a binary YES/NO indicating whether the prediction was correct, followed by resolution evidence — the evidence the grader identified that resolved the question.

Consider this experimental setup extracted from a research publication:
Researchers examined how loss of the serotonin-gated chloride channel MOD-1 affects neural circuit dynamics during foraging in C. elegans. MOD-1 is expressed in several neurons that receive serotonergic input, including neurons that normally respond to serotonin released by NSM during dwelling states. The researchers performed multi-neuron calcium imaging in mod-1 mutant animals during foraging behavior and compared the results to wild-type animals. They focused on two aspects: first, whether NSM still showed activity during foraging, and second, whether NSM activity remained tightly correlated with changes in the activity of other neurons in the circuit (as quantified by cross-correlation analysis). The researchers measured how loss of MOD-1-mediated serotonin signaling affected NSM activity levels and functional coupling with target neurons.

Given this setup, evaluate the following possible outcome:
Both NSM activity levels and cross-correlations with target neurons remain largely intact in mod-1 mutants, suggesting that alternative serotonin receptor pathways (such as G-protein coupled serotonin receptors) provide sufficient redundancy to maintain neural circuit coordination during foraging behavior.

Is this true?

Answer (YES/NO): NO